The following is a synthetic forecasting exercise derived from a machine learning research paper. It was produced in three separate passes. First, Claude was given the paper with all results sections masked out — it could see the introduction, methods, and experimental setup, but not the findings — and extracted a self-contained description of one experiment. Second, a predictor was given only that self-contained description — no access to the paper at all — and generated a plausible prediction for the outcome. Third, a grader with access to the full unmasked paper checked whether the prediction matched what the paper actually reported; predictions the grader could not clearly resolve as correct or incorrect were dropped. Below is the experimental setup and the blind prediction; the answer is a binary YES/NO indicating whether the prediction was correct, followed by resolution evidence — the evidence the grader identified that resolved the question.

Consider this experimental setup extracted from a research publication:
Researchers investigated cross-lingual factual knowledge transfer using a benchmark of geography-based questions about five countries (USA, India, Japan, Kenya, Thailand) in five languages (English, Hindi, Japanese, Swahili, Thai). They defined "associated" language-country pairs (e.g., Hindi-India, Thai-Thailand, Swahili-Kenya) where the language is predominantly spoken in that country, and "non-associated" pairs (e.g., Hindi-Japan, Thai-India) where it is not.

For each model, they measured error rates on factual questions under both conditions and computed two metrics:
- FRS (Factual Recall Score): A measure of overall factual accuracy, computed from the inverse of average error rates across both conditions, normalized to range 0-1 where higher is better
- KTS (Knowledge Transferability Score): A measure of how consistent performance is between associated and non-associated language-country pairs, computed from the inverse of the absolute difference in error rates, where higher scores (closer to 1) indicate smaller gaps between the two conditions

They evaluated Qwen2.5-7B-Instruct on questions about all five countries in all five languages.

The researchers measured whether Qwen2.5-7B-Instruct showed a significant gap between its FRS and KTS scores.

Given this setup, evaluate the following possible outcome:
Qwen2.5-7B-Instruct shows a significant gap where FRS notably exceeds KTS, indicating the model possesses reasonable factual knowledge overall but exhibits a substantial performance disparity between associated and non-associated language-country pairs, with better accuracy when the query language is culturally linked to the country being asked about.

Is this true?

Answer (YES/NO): NO